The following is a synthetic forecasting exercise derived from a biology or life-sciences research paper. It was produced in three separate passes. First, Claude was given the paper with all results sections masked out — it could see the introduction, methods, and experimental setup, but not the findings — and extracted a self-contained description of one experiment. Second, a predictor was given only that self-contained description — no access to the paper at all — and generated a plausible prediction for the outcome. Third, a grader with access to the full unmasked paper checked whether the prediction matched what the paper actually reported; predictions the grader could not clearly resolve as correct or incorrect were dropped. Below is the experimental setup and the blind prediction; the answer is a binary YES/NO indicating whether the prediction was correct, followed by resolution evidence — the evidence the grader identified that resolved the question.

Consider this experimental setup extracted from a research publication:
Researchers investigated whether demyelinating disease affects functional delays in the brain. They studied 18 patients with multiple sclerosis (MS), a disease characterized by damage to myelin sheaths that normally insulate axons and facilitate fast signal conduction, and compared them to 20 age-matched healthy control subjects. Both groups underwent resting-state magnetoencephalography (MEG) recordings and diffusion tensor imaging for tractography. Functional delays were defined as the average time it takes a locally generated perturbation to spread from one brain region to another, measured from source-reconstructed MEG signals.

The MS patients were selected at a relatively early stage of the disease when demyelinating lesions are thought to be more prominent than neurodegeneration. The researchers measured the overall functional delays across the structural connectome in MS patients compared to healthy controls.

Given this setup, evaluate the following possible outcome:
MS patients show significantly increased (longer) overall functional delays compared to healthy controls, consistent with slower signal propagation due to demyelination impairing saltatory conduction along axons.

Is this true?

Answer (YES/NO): YES